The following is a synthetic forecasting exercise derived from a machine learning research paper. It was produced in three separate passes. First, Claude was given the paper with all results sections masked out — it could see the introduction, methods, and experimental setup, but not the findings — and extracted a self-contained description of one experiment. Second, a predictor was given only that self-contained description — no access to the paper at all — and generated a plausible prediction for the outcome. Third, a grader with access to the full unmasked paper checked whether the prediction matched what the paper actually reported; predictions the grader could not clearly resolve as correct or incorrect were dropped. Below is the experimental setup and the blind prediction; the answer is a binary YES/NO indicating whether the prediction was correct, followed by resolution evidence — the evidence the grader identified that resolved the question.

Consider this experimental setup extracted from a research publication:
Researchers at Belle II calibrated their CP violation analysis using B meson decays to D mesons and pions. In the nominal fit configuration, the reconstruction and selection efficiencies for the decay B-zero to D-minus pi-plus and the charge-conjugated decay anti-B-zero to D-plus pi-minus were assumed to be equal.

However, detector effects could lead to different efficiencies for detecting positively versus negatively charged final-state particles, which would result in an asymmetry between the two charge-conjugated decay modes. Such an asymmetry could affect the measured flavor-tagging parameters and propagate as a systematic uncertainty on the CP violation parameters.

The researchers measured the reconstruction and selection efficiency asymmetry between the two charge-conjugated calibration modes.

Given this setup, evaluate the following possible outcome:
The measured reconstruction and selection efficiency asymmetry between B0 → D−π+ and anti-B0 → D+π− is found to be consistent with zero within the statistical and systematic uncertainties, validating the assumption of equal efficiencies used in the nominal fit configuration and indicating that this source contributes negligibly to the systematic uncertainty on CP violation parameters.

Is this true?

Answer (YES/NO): NO